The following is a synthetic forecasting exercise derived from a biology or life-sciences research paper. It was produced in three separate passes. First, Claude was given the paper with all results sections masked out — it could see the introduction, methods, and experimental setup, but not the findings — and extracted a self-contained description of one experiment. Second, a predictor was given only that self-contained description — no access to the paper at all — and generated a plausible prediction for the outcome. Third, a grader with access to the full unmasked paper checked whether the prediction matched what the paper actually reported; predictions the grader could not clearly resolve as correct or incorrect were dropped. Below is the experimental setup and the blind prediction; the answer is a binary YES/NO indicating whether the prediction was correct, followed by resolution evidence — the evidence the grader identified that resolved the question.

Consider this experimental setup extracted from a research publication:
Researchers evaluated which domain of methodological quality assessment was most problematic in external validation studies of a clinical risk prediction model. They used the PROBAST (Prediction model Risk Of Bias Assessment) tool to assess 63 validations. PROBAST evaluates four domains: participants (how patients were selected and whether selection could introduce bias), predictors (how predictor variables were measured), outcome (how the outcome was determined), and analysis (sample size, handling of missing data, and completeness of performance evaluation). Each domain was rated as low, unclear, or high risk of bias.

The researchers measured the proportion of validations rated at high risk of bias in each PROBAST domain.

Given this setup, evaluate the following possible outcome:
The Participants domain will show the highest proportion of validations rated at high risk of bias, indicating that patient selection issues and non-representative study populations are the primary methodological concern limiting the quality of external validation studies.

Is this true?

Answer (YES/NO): NO